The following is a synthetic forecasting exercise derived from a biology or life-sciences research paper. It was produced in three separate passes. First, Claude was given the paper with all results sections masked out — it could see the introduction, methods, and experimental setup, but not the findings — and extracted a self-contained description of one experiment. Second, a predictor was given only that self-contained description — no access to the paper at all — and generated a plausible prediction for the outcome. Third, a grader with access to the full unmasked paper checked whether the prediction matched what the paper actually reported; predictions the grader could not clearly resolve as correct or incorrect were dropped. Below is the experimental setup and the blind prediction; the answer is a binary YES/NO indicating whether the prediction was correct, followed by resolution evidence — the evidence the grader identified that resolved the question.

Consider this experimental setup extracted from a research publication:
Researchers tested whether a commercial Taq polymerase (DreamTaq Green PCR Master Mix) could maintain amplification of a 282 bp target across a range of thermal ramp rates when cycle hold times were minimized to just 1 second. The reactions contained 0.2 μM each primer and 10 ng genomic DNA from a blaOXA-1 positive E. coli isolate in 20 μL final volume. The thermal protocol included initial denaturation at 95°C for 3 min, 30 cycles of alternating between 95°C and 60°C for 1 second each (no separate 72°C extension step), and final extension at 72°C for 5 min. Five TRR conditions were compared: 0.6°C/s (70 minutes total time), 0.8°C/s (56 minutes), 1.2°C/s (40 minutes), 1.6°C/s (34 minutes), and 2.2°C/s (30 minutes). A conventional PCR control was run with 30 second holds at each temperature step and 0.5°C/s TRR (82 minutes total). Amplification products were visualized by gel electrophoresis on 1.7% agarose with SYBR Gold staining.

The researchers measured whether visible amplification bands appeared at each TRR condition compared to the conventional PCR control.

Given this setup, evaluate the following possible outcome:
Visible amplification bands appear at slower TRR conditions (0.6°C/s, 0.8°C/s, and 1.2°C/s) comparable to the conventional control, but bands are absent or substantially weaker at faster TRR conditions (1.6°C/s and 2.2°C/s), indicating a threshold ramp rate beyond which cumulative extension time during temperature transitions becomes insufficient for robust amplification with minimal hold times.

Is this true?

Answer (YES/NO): NO